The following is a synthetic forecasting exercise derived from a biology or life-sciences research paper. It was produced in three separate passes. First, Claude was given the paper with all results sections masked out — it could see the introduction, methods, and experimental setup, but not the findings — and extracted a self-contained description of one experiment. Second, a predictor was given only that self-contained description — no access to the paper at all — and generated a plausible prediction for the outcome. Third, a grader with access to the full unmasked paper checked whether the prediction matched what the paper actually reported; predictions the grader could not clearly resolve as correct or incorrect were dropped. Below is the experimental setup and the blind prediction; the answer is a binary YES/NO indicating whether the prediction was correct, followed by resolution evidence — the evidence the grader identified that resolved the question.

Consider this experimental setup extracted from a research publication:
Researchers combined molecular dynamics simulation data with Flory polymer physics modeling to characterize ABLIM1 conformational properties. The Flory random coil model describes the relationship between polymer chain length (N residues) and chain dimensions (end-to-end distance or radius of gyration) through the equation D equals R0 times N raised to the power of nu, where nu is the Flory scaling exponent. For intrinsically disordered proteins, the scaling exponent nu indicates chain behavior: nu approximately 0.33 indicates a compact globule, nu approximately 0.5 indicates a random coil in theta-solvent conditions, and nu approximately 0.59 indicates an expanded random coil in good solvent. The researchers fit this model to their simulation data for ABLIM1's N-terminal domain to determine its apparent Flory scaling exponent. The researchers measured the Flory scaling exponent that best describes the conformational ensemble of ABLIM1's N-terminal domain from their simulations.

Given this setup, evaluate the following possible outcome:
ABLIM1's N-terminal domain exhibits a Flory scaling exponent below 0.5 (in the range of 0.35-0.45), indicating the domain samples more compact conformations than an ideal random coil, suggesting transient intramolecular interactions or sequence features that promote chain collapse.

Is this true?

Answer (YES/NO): NO